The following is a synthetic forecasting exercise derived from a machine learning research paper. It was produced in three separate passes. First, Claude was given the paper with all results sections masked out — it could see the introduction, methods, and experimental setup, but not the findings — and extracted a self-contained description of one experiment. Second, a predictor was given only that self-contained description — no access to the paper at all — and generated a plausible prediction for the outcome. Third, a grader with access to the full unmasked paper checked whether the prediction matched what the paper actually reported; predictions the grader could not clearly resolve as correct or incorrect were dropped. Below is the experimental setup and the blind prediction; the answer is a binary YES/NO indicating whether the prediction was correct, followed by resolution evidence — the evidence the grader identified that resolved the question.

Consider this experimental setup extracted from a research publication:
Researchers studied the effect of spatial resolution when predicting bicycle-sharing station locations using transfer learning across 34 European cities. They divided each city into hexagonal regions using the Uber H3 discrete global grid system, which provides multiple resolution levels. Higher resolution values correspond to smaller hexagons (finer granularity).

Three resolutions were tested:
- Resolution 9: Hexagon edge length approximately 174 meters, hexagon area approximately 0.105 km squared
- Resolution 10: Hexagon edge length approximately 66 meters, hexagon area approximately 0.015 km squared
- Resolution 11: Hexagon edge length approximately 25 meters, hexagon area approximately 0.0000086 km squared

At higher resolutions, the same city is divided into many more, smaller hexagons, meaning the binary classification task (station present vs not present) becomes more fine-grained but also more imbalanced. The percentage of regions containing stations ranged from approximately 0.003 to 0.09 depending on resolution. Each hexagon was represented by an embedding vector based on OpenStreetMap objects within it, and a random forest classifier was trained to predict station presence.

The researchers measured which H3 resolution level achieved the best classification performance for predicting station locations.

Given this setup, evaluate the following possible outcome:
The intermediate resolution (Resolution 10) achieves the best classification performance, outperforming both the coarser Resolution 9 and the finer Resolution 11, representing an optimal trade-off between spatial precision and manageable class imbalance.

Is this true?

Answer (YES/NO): YES